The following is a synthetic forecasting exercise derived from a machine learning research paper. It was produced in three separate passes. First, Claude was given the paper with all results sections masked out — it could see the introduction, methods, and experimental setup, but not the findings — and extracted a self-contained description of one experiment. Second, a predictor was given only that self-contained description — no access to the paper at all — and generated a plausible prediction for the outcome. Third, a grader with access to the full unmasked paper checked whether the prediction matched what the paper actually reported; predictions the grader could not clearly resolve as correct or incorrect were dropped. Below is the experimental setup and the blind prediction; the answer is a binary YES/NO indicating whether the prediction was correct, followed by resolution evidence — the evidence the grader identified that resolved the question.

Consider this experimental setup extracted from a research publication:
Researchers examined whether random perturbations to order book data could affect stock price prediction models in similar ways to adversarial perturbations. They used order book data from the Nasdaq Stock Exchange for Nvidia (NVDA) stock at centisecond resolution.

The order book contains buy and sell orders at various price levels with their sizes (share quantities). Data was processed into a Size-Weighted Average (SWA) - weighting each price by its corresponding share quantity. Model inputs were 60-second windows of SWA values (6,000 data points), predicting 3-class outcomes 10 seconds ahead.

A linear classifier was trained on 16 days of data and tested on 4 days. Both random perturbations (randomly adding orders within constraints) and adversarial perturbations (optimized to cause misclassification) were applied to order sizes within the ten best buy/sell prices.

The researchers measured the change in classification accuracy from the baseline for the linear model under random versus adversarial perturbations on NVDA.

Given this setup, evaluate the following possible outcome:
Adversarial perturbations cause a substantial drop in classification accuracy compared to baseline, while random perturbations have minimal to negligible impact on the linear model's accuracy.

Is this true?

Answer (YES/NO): NO